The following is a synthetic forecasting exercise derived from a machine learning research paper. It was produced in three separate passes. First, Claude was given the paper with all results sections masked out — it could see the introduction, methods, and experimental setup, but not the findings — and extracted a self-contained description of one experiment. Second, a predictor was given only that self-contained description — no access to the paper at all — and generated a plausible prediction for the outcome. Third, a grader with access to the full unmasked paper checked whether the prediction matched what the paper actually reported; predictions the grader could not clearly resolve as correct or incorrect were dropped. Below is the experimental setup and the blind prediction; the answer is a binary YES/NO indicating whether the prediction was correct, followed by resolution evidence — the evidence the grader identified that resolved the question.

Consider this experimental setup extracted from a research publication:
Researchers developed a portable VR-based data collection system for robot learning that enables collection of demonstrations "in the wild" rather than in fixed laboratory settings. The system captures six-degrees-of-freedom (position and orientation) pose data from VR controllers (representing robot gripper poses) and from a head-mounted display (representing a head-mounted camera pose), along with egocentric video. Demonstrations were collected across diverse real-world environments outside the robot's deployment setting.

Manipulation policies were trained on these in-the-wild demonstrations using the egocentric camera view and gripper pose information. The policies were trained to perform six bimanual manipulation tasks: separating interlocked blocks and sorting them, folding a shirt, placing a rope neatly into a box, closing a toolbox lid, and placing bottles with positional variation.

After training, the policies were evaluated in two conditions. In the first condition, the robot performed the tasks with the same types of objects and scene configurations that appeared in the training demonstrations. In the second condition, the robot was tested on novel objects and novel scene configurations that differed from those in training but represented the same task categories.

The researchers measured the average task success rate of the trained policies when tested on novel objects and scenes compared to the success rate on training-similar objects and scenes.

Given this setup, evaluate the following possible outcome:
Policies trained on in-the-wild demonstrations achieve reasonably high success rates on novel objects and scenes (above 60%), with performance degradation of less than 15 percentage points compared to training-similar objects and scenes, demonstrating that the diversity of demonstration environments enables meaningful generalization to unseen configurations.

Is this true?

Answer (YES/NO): NO